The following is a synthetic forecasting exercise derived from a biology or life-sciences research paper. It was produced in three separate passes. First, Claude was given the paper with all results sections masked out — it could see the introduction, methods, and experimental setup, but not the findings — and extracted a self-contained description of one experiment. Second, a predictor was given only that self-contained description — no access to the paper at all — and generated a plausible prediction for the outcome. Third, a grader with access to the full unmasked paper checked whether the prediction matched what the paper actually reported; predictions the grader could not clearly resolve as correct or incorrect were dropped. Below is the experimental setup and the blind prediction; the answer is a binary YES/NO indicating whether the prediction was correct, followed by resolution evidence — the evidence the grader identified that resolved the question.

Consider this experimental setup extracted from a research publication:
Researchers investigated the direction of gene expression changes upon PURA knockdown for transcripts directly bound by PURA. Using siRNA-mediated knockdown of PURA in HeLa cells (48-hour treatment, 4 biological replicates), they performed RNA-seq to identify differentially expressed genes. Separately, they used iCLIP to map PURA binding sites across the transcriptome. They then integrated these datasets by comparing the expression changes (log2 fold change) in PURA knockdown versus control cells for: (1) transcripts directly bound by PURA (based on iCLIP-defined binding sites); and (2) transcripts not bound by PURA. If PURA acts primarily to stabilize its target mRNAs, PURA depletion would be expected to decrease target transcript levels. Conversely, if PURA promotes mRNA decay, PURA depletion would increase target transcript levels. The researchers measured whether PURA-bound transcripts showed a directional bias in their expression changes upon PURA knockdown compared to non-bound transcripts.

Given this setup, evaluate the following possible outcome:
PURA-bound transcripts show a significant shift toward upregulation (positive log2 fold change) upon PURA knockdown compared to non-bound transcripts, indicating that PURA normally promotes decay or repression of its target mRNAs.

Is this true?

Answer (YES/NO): NO